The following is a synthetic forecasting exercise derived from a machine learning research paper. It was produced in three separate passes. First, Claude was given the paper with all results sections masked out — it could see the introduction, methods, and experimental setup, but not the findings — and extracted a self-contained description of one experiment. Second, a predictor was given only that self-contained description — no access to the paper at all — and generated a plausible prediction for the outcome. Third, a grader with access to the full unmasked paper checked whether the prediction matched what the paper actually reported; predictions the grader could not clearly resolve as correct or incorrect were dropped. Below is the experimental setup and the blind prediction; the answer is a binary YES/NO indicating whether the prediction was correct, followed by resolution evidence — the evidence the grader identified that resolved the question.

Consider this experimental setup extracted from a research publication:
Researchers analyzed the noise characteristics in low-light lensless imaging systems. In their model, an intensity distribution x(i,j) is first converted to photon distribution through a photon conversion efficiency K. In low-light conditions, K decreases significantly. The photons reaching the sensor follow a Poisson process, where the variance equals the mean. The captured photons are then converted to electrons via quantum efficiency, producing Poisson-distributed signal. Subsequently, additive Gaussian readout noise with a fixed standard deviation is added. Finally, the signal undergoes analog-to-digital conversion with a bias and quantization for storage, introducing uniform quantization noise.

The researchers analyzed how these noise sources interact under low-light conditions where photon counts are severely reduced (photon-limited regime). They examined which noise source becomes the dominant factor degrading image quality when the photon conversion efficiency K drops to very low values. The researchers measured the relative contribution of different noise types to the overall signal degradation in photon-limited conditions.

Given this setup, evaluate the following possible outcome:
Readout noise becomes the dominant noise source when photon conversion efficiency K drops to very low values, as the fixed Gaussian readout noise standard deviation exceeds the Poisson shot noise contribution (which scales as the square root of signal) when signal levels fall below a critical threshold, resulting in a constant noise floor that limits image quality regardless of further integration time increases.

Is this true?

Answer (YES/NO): NO